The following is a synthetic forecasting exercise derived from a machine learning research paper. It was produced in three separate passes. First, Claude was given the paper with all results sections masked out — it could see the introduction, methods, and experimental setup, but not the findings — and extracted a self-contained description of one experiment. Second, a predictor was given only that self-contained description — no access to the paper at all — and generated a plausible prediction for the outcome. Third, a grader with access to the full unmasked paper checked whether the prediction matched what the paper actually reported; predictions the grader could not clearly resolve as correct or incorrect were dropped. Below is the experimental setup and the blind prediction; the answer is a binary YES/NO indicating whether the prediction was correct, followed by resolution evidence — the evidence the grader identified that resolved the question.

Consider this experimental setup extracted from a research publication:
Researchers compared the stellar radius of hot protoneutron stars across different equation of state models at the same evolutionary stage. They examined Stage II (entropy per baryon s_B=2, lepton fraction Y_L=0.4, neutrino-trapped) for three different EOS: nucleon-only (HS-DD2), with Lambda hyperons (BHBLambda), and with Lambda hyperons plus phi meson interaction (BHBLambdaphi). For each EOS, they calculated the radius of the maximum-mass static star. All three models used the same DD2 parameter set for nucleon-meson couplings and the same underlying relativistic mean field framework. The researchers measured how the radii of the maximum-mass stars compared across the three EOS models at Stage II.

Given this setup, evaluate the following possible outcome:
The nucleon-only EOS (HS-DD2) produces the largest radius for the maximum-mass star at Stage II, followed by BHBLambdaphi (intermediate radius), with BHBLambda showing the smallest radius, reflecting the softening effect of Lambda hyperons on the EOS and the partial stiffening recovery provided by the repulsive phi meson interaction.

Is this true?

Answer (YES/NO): NO